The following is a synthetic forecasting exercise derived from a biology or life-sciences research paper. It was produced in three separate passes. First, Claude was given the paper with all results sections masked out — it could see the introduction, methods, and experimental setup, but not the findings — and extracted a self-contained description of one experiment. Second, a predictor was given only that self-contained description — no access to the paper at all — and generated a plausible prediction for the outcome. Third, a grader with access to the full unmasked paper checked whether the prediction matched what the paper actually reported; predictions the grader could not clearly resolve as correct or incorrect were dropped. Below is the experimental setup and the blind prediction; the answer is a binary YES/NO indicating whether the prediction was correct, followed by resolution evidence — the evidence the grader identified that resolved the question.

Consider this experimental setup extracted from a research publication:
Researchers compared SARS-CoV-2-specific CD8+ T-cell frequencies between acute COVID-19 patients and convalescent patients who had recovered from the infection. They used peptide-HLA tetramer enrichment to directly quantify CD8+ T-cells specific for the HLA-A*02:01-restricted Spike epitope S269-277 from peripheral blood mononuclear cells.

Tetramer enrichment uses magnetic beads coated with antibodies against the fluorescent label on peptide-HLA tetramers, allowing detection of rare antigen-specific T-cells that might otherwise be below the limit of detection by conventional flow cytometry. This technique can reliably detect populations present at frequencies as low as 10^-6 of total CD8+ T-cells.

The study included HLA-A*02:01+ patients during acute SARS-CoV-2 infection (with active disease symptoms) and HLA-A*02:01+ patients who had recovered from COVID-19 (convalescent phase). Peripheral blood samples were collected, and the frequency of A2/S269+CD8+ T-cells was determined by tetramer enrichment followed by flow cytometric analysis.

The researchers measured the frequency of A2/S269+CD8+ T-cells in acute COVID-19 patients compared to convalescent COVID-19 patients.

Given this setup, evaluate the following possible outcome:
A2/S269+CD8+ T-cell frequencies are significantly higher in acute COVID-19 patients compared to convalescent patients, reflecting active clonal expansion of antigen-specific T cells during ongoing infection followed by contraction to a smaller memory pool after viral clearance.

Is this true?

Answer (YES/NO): NO